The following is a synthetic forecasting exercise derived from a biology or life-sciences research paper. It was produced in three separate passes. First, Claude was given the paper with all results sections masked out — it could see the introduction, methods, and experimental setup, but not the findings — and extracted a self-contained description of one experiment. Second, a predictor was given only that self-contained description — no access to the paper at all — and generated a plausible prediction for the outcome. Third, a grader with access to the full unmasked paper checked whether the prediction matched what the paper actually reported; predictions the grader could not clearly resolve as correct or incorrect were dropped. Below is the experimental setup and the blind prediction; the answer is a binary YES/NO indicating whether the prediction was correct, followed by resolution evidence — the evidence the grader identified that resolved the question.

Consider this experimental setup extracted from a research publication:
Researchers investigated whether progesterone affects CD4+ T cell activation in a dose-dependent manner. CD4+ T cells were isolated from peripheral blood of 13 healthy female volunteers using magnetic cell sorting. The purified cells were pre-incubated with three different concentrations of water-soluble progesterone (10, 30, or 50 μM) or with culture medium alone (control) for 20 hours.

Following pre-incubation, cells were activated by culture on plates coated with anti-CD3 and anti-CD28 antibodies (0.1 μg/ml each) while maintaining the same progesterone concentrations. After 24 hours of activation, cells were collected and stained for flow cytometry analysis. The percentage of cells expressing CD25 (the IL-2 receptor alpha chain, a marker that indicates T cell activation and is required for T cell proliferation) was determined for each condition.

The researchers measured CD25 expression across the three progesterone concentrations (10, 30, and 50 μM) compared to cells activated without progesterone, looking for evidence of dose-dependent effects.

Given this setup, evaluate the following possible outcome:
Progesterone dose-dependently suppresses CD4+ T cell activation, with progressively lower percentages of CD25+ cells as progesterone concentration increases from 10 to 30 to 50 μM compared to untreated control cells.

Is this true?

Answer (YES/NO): YES